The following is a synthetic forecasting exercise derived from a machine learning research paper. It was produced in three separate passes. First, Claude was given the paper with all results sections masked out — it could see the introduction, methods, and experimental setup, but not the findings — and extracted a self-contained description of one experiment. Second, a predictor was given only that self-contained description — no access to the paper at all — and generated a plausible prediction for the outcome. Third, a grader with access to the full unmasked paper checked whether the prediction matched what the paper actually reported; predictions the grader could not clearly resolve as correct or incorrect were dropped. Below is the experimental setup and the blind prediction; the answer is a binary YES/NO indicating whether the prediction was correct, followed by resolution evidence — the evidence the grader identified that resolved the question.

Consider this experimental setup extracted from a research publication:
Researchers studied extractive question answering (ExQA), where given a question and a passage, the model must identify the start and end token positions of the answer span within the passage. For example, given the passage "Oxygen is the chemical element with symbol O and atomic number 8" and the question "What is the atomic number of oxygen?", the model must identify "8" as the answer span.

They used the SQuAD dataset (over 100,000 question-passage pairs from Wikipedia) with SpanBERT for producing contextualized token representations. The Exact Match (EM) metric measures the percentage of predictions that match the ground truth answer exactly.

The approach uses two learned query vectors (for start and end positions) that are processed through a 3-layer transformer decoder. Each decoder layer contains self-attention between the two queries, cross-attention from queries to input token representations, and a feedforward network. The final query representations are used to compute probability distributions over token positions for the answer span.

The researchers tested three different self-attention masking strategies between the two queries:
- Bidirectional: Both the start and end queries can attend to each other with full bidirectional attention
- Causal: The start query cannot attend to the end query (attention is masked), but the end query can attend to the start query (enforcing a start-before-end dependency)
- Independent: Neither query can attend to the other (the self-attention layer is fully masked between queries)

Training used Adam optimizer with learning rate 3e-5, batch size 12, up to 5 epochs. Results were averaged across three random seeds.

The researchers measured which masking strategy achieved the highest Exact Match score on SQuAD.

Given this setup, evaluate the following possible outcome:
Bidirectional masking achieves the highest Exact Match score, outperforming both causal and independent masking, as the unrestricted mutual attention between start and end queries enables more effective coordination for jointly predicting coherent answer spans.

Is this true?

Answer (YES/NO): NO